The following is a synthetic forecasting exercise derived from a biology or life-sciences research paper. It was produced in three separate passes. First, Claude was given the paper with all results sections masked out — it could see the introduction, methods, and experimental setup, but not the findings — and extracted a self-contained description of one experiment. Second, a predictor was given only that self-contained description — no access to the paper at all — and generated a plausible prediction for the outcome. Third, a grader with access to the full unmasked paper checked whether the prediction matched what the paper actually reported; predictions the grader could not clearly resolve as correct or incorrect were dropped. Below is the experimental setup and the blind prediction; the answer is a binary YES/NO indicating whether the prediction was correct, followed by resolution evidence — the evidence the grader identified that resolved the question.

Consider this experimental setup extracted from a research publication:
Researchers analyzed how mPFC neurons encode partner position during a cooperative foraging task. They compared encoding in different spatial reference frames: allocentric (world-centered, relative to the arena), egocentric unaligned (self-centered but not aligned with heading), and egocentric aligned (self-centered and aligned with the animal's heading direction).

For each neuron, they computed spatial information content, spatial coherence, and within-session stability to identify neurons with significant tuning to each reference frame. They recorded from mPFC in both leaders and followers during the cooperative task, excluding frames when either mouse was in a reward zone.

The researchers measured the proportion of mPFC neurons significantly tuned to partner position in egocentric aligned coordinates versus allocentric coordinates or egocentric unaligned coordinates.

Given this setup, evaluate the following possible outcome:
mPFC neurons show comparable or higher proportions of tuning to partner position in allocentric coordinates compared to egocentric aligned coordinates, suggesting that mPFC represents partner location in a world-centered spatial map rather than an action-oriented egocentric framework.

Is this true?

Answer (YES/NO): NO